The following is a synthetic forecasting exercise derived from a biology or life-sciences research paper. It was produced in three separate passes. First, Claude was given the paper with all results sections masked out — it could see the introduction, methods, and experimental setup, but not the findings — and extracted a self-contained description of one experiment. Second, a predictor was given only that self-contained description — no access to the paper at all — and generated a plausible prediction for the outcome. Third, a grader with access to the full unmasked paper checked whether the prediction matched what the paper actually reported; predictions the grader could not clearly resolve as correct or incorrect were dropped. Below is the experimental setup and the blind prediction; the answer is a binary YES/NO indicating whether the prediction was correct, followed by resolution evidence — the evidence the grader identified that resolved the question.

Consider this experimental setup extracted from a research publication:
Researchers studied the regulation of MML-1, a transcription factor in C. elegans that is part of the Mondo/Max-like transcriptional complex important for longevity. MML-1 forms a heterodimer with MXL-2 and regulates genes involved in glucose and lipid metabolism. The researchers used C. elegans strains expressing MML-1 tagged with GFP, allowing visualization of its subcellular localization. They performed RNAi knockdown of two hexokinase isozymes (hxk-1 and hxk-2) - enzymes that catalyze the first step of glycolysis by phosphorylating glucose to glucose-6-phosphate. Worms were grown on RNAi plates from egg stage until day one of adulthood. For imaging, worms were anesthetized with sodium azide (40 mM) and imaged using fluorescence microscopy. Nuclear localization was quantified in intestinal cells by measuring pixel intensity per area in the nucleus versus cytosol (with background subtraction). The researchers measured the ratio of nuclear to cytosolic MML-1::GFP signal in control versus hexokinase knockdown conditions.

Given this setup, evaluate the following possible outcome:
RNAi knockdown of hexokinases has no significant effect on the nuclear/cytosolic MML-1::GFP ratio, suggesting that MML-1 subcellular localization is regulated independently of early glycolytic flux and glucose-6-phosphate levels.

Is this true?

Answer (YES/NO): NO